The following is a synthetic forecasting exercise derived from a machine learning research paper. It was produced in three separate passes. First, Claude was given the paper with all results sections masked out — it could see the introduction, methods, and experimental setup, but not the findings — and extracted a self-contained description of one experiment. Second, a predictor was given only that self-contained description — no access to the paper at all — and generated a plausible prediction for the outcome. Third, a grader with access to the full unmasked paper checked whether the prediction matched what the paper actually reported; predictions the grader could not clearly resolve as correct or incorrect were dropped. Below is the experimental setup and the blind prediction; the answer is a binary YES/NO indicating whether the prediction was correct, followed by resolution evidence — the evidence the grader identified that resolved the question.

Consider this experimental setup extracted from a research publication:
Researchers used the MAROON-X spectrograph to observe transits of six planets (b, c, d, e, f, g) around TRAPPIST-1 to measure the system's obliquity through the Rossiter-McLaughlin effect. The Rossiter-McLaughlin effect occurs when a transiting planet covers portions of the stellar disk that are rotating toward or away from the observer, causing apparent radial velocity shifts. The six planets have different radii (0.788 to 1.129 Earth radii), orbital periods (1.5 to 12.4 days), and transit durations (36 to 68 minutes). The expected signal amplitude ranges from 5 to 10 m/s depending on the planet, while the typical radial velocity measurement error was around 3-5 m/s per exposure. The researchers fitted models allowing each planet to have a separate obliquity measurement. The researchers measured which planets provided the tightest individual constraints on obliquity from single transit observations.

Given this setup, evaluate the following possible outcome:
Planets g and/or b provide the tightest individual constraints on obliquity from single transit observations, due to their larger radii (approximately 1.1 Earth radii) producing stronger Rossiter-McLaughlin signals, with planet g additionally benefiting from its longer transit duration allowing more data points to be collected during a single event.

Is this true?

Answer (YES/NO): NO